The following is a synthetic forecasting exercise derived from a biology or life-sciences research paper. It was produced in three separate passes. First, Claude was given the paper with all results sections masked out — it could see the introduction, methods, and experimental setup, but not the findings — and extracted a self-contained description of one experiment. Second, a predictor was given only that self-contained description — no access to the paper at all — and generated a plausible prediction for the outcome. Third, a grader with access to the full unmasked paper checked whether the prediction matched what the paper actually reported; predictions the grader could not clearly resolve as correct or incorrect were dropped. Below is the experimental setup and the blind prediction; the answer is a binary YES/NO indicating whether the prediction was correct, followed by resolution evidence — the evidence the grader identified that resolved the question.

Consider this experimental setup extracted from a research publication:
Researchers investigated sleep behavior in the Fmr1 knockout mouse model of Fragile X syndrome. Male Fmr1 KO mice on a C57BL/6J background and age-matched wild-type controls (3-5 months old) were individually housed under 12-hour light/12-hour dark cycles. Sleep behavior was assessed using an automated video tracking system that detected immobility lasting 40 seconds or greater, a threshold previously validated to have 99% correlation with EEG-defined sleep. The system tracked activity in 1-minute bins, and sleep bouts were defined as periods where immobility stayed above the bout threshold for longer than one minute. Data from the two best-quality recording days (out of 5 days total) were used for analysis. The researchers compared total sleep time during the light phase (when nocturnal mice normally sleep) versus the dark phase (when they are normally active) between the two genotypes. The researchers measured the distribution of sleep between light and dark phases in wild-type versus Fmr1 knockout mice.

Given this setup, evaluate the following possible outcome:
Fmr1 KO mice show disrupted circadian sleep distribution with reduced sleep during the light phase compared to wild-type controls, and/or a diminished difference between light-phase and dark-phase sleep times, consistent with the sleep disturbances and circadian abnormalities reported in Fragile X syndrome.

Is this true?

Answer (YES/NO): YES